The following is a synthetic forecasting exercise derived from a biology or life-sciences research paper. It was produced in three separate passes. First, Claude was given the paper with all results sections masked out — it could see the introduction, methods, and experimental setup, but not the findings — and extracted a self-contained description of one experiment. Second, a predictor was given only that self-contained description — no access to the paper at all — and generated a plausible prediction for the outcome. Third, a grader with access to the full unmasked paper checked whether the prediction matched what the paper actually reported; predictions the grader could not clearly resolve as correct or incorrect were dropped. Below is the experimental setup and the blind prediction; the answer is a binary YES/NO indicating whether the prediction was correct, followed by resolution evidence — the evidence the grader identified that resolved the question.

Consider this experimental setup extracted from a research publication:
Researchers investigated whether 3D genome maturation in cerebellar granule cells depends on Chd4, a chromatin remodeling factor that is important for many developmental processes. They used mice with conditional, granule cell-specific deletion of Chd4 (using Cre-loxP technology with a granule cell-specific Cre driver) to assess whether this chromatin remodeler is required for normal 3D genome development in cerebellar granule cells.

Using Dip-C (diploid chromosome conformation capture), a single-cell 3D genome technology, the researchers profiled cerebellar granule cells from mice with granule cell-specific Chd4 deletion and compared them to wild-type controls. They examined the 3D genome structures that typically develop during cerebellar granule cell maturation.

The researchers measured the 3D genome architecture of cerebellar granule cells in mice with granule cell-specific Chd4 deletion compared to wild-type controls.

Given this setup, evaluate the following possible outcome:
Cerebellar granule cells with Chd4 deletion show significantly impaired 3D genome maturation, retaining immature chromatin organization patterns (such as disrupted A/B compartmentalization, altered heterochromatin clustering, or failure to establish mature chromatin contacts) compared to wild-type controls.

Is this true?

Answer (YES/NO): NO